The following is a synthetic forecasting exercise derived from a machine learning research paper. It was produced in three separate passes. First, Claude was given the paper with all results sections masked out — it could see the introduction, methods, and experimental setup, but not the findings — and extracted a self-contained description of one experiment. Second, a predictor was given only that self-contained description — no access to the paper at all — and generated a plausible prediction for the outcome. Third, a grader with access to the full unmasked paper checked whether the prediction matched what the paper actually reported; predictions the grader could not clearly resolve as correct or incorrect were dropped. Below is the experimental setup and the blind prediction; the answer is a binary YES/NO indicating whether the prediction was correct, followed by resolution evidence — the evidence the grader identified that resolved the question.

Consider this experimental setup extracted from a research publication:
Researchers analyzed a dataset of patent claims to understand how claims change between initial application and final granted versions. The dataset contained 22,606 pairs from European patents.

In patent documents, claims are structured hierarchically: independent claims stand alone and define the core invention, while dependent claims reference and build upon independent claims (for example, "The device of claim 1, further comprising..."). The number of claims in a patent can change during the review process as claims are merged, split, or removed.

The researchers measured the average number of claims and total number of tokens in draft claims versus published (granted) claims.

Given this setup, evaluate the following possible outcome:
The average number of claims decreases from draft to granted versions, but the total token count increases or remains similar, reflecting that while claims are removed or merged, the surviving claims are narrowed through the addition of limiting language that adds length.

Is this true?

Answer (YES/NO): NO